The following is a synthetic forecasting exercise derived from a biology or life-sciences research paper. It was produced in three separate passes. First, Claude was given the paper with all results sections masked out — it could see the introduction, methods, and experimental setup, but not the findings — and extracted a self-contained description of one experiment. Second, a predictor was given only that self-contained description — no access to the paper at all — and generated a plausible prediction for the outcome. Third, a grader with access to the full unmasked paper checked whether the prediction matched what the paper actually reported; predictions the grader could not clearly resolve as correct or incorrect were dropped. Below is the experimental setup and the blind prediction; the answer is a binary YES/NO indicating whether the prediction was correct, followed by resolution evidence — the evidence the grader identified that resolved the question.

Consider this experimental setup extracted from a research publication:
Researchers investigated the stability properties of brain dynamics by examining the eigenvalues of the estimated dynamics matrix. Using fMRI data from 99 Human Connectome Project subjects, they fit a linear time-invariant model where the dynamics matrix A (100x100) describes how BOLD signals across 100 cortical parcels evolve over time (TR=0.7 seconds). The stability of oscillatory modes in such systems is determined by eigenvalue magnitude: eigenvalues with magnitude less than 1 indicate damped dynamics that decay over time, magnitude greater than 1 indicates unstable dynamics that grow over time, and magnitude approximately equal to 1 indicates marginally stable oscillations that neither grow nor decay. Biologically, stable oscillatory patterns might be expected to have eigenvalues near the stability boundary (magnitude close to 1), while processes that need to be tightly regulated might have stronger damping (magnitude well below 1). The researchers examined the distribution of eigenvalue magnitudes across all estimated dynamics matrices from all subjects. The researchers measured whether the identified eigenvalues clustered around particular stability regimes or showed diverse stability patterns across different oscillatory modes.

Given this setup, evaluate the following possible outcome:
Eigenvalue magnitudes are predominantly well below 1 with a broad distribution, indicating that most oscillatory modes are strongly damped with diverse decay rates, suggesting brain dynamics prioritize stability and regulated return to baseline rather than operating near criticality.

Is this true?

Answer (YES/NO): NO